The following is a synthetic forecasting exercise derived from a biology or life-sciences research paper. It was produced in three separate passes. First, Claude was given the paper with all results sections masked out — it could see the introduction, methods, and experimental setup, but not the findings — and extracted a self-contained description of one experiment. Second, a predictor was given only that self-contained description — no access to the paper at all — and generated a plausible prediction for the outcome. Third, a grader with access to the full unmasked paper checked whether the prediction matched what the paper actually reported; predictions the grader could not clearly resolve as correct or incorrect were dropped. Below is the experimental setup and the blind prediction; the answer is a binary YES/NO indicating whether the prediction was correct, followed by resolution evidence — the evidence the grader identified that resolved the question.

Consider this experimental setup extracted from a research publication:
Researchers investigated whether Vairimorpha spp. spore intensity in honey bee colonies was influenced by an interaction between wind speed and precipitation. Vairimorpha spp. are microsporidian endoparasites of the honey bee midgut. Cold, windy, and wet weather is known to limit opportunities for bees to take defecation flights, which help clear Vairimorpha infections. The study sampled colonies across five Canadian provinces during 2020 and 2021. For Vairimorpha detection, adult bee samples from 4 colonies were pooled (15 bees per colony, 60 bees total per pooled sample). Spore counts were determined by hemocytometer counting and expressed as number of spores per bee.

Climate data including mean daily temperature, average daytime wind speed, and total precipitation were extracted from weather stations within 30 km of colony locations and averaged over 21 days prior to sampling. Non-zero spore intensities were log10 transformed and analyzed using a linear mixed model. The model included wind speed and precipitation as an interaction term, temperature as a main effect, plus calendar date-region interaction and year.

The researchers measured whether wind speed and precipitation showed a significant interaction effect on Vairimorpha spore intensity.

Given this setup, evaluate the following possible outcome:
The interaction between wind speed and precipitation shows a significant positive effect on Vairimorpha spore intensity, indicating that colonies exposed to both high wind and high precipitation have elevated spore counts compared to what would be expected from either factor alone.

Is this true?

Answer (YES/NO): YES